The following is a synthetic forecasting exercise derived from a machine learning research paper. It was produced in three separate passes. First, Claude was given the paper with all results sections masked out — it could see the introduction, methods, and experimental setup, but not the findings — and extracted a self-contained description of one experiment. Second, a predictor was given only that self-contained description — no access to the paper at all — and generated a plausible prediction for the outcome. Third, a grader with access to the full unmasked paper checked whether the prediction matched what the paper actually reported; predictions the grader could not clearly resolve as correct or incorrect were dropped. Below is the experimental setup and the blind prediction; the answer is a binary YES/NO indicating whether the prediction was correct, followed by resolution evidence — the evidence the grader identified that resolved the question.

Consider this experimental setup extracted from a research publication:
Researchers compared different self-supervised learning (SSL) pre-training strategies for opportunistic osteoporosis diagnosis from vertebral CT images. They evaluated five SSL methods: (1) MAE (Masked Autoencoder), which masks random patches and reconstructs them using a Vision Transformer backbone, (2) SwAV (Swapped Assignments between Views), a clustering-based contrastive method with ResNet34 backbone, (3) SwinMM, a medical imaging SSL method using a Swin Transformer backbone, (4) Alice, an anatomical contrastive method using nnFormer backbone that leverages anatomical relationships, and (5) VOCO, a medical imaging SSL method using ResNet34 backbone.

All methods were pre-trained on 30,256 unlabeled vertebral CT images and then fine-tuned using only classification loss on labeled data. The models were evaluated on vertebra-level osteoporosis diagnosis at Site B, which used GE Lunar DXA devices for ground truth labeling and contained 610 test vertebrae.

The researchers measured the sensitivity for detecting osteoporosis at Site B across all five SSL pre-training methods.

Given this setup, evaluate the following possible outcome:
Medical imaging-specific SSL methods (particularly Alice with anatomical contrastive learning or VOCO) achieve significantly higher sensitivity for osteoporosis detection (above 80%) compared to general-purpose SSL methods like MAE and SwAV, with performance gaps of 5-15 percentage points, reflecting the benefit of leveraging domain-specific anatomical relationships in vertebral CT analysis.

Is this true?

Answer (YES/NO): NO